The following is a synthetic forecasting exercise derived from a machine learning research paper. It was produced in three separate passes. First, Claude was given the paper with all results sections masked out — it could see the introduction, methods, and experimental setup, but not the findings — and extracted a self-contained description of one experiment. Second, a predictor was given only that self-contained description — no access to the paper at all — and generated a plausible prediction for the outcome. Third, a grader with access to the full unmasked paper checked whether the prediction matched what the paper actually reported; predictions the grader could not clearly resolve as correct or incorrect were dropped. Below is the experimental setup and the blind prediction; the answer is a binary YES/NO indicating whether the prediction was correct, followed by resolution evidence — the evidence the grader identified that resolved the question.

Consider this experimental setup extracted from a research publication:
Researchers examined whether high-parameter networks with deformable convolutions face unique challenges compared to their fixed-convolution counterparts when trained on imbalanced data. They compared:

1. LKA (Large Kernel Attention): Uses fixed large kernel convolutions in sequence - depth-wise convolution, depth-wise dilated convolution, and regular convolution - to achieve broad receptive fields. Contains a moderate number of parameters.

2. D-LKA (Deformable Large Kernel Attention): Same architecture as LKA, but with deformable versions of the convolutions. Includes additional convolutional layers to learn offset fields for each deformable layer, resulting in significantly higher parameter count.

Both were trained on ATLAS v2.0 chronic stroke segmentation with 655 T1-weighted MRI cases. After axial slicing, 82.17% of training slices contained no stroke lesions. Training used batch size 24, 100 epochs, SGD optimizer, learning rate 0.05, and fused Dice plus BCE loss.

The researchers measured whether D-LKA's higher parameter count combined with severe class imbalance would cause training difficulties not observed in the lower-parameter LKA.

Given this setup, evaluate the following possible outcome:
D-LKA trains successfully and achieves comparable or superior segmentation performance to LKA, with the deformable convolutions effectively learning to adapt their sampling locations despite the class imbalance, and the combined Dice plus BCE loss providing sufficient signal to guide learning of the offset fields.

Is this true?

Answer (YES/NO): NO